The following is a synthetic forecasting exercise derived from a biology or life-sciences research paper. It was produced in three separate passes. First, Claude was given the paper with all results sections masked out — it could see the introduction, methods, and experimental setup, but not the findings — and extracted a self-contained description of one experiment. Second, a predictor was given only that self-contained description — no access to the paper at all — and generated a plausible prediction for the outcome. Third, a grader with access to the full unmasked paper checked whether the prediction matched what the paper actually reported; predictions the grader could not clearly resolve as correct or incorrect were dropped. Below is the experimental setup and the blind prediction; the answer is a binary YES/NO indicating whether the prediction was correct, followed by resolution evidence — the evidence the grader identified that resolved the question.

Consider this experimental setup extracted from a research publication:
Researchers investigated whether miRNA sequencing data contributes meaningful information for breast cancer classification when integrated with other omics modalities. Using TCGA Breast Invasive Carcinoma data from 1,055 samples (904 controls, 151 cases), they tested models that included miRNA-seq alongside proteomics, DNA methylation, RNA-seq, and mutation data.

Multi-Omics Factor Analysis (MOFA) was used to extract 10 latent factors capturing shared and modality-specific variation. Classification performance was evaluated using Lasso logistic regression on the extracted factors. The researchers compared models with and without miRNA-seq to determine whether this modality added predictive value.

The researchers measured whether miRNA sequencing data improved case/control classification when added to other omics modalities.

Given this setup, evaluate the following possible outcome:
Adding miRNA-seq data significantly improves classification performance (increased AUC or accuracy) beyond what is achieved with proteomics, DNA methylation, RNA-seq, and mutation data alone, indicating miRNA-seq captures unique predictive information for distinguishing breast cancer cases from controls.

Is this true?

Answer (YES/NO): NO